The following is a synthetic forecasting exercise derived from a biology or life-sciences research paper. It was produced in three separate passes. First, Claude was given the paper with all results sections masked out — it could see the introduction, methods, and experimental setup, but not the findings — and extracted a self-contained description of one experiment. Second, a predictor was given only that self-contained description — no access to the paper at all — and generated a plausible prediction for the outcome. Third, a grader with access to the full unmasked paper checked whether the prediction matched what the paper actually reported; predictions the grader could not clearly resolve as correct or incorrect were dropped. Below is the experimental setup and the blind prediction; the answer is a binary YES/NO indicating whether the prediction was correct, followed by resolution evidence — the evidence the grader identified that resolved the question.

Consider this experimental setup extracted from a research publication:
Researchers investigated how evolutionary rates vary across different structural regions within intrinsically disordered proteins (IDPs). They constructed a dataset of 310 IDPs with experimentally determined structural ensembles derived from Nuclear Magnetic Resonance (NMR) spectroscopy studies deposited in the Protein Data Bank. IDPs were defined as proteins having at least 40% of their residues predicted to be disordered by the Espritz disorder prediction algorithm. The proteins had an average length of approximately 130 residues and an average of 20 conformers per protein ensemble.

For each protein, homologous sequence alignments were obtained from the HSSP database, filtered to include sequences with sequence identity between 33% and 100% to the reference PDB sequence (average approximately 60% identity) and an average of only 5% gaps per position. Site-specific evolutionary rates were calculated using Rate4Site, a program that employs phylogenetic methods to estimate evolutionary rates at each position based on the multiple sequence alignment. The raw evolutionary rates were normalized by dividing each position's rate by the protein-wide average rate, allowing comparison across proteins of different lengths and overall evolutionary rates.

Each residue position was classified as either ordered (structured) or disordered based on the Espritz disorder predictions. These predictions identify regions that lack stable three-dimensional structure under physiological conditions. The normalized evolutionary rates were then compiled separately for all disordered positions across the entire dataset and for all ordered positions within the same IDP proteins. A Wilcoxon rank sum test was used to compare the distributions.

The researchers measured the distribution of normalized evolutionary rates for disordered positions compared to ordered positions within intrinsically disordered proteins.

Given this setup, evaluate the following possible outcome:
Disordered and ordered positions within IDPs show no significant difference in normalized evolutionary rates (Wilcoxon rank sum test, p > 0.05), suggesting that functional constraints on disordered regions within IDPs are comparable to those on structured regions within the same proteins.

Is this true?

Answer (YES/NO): NO